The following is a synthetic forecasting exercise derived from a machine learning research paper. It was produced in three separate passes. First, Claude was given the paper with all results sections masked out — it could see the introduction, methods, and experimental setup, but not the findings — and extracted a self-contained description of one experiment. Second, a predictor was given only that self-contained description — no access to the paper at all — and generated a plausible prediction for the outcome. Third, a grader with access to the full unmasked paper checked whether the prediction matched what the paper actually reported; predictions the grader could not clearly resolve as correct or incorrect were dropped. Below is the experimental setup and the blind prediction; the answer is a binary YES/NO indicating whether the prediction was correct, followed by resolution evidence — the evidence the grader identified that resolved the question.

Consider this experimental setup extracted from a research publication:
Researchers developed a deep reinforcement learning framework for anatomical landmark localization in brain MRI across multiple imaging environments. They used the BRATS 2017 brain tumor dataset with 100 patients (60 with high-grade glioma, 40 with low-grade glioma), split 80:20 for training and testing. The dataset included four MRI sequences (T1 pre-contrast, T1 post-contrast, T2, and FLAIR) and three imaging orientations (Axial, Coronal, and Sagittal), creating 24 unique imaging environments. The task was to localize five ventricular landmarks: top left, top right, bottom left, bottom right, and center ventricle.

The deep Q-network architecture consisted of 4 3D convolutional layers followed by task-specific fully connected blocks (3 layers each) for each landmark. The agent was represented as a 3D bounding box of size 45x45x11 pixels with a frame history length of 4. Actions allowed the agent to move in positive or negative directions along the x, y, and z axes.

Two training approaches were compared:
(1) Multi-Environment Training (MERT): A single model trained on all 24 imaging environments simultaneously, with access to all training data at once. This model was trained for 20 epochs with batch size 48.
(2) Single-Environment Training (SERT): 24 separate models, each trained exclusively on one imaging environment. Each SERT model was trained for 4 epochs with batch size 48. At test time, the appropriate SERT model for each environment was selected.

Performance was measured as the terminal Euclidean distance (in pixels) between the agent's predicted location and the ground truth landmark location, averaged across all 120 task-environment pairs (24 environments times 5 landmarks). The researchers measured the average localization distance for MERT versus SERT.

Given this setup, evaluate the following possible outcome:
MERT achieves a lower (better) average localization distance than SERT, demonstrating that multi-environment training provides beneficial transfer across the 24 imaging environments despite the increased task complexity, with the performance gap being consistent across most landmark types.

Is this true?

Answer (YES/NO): NO